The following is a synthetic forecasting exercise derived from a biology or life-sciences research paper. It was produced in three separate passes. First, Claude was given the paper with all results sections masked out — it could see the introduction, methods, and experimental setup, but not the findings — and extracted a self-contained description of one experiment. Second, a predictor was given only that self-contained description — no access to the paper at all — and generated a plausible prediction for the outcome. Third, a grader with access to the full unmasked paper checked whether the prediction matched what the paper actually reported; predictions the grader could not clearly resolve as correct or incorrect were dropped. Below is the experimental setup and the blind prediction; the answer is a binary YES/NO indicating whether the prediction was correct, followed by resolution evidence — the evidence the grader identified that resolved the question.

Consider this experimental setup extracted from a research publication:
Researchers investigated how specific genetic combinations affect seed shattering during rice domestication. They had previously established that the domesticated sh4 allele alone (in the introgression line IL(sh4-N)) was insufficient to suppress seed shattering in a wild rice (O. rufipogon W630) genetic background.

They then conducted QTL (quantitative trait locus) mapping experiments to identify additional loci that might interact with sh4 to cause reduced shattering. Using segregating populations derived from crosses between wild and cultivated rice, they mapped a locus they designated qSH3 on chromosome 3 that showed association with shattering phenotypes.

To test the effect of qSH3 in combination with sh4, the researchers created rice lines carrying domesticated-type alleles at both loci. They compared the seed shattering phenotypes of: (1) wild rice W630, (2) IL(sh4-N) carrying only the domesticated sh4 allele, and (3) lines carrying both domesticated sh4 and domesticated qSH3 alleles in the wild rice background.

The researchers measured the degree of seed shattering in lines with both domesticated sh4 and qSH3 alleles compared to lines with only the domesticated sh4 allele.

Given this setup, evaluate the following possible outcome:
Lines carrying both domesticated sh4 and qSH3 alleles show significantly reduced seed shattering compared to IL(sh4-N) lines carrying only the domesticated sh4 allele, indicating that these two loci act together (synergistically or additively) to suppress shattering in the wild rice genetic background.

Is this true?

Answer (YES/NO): YES